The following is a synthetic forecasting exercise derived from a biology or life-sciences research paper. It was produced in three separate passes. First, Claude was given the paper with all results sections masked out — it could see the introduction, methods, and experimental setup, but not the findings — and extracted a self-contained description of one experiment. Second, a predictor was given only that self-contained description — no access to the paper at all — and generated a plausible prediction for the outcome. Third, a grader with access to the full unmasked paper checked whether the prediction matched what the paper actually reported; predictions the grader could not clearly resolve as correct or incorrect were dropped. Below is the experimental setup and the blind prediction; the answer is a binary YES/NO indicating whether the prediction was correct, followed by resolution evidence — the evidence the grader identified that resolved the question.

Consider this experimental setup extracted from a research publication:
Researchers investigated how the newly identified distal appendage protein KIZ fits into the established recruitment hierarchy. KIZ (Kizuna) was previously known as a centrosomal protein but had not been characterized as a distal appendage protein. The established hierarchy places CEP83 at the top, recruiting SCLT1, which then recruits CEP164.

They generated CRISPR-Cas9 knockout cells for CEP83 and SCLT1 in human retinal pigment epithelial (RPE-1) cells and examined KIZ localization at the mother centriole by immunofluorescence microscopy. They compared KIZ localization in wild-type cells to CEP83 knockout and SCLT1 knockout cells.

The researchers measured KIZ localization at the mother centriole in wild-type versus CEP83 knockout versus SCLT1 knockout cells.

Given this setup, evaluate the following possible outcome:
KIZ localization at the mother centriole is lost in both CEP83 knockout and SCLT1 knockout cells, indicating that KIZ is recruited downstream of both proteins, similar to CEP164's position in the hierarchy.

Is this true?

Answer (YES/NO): YES